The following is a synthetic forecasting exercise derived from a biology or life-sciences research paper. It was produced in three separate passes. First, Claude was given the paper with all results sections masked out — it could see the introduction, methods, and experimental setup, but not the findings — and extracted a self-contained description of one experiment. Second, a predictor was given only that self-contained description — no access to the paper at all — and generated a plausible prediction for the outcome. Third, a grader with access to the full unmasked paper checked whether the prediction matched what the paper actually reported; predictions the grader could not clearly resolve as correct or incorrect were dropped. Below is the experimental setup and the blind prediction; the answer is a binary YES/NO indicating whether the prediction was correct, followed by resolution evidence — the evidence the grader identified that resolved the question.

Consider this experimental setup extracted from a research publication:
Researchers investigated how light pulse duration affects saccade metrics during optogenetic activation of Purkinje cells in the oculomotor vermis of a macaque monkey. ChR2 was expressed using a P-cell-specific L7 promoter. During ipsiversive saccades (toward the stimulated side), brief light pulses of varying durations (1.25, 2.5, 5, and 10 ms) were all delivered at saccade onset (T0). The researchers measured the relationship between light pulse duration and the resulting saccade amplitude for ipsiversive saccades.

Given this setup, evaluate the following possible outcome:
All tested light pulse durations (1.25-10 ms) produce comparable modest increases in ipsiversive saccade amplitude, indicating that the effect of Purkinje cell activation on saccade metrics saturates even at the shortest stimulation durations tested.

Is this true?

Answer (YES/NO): NO